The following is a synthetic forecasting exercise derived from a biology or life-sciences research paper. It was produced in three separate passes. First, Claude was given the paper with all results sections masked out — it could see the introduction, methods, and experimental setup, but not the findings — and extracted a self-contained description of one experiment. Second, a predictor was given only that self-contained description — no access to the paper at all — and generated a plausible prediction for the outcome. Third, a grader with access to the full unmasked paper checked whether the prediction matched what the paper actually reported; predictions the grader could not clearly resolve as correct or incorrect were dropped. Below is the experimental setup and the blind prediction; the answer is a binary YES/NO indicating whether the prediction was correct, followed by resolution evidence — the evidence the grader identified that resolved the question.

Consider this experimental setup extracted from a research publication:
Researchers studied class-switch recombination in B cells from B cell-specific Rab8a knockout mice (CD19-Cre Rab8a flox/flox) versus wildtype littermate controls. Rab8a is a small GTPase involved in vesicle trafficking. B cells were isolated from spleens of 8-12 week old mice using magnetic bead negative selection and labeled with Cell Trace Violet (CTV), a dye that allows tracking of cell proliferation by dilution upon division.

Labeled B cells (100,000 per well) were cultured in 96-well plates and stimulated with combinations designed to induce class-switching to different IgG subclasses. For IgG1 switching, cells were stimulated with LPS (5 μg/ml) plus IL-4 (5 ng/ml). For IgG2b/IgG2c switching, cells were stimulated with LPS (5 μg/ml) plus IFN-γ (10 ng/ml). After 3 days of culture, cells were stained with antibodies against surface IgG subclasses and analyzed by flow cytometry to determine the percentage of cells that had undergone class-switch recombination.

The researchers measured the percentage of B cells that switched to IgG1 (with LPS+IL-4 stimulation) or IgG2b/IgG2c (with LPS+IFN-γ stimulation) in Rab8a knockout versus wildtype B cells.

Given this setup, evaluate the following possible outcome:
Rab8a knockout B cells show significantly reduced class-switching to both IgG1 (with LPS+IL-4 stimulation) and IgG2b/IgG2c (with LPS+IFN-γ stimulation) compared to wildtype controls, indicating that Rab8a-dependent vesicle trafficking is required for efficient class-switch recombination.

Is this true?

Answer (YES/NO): NO